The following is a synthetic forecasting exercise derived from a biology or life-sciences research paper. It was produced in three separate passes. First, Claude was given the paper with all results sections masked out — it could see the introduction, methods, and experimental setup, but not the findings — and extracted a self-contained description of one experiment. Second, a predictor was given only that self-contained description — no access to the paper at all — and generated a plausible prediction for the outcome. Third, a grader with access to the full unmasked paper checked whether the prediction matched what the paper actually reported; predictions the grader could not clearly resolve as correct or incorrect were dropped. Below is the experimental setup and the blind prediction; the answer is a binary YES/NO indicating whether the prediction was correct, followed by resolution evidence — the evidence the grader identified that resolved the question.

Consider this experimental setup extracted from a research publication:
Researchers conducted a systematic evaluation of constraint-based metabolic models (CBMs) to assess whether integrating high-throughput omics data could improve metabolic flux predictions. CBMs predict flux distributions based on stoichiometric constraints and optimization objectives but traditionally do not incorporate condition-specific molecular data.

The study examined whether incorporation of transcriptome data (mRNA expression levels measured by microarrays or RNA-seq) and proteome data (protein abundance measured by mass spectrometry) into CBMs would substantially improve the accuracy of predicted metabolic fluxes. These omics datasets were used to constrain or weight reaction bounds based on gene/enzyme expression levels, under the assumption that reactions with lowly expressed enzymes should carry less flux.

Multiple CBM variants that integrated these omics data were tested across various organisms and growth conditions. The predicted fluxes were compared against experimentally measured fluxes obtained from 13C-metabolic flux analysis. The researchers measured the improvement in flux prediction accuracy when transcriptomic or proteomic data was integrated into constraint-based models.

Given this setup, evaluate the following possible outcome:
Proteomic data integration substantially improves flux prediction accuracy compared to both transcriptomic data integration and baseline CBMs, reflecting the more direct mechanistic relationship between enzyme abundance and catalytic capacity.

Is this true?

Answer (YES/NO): NO